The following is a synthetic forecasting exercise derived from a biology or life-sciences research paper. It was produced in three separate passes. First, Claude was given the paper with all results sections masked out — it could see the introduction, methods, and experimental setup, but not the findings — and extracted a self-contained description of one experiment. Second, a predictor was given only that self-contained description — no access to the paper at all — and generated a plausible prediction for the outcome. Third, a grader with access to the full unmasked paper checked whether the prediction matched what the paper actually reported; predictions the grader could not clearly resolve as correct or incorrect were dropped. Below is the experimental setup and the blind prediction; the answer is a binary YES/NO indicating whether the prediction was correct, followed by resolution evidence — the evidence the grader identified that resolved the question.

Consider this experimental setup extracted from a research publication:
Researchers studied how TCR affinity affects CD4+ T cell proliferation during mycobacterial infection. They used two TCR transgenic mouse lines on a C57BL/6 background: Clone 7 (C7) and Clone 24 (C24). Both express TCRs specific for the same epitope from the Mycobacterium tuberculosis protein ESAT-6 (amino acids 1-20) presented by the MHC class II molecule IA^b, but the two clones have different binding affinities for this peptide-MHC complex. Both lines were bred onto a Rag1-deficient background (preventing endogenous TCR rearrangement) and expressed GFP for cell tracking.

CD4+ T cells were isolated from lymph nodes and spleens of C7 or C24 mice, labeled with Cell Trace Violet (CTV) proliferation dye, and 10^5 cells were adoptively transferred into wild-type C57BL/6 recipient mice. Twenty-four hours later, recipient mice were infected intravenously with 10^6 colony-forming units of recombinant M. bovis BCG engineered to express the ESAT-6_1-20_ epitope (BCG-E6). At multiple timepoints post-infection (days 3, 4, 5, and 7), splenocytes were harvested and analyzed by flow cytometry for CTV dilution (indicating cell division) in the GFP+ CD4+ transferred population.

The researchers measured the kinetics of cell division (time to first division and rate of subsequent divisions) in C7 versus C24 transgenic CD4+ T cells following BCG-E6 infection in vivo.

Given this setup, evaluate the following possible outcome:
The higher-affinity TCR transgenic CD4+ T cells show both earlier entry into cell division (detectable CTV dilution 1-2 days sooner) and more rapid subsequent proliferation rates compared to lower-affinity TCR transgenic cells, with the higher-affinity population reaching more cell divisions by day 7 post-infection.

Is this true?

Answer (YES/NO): NO